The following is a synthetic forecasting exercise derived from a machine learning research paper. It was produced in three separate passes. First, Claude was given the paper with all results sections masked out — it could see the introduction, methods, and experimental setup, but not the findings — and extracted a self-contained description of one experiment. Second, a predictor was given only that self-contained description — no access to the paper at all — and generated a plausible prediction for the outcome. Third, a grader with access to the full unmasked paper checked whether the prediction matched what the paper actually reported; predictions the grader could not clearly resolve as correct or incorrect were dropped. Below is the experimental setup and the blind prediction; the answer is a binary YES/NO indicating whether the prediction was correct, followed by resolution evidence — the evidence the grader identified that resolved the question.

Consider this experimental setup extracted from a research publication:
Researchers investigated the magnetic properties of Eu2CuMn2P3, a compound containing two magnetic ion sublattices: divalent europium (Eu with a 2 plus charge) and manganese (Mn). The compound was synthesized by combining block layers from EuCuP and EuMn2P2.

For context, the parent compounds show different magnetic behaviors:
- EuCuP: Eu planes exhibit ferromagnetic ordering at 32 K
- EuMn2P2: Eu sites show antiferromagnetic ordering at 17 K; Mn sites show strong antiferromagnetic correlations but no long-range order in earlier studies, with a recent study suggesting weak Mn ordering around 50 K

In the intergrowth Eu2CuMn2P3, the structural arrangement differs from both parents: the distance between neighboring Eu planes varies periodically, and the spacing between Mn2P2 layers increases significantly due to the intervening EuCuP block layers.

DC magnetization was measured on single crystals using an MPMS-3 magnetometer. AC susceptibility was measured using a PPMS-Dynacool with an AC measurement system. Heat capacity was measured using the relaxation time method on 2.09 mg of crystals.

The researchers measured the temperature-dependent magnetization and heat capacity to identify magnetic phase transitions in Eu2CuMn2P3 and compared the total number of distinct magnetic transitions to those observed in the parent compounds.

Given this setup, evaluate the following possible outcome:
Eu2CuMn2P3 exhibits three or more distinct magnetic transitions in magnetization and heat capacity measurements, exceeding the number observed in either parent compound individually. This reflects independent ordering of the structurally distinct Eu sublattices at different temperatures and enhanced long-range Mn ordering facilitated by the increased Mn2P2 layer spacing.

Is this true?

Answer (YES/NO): NO